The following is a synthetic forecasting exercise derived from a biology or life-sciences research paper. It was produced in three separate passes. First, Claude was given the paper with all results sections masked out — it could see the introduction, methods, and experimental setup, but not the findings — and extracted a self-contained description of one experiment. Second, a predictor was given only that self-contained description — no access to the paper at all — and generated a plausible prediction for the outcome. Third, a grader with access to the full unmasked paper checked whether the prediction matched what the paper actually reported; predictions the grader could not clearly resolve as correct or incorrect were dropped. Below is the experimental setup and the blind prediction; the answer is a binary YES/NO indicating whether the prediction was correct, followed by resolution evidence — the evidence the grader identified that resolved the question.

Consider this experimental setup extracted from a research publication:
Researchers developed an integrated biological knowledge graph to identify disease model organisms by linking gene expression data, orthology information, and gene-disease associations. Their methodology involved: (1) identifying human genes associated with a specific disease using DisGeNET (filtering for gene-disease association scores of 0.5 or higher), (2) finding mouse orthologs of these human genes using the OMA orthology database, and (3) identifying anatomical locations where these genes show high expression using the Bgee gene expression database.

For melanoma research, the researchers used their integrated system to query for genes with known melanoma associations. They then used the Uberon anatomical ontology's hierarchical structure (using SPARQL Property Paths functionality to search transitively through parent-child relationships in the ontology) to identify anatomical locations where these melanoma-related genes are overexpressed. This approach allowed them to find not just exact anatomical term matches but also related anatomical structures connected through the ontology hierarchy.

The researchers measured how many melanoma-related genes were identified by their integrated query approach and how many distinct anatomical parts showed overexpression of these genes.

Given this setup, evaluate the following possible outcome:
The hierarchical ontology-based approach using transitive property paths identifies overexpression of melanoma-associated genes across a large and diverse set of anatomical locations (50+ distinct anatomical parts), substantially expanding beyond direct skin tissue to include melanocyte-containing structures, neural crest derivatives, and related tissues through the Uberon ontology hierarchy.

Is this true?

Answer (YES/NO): NO